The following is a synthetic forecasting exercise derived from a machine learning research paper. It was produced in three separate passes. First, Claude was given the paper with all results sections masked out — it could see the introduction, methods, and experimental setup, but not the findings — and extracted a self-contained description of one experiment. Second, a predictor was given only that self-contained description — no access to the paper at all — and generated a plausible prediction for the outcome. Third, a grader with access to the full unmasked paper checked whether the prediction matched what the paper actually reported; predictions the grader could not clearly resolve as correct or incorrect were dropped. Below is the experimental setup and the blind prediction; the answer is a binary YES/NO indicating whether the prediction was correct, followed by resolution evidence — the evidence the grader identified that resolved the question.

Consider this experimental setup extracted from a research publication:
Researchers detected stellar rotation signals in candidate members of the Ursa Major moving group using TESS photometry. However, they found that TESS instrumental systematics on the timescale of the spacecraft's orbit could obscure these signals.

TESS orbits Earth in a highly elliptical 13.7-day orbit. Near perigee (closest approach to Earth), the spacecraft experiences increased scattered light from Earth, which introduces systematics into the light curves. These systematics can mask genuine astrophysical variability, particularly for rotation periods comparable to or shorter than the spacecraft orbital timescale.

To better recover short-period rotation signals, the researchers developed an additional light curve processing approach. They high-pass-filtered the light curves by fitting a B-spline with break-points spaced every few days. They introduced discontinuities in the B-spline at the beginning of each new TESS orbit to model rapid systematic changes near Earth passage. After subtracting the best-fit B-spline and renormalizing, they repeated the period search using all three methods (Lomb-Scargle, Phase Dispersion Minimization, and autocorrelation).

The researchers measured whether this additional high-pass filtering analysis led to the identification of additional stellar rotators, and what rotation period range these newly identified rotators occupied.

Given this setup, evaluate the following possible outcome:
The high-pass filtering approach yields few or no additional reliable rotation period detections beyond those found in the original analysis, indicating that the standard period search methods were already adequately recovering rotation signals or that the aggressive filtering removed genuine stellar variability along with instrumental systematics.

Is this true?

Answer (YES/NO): NO